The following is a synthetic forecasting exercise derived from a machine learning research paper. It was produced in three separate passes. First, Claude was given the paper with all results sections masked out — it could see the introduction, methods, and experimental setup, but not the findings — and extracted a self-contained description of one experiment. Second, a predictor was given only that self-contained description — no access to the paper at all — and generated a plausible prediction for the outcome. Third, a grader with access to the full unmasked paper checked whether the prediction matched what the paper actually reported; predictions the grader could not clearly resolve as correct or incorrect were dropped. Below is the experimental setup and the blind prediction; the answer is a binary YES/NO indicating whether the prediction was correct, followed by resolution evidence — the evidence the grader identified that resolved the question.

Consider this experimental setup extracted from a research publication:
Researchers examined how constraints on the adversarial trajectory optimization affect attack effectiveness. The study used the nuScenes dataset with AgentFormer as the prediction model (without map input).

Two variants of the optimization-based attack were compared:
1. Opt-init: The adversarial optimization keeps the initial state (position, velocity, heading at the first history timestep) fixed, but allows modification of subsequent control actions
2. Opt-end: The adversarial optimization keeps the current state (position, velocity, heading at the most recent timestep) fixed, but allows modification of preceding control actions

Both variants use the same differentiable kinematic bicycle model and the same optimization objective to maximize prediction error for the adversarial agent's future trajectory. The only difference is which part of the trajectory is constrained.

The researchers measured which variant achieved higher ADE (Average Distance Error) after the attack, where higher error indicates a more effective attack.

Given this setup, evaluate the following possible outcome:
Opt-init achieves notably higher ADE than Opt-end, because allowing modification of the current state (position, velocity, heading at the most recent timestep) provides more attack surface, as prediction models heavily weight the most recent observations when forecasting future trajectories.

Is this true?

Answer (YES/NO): YES